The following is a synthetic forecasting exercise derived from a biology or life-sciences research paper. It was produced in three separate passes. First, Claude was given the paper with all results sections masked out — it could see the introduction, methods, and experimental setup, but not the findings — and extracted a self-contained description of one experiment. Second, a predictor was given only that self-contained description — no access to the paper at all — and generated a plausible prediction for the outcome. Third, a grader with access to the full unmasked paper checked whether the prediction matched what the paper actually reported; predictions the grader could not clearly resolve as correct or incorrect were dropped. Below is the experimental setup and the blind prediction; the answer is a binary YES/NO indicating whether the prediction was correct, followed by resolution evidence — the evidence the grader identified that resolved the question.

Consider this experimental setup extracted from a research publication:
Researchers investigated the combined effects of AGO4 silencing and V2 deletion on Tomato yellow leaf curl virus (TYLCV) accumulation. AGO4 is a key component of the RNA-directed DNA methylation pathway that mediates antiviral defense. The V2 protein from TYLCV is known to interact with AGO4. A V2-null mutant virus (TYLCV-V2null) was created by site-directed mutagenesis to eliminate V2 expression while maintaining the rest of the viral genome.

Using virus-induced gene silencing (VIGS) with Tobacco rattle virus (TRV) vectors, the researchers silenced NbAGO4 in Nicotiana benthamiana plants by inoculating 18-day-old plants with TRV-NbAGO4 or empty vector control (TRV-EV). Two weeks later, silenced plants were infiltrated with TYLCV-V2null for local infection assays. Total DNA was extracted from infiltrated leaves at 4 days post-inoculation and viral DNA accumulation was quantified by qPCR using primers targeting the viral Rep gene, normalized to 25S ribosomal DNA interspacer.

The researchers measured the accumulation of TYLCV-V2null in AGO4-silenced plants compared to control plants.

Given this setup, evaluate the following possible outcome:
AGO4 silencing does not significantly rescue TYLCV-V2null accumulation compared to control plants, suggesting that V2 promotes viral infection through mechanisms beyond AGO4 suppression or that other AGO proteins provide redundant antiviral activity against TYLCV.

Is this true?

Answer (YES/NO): YES